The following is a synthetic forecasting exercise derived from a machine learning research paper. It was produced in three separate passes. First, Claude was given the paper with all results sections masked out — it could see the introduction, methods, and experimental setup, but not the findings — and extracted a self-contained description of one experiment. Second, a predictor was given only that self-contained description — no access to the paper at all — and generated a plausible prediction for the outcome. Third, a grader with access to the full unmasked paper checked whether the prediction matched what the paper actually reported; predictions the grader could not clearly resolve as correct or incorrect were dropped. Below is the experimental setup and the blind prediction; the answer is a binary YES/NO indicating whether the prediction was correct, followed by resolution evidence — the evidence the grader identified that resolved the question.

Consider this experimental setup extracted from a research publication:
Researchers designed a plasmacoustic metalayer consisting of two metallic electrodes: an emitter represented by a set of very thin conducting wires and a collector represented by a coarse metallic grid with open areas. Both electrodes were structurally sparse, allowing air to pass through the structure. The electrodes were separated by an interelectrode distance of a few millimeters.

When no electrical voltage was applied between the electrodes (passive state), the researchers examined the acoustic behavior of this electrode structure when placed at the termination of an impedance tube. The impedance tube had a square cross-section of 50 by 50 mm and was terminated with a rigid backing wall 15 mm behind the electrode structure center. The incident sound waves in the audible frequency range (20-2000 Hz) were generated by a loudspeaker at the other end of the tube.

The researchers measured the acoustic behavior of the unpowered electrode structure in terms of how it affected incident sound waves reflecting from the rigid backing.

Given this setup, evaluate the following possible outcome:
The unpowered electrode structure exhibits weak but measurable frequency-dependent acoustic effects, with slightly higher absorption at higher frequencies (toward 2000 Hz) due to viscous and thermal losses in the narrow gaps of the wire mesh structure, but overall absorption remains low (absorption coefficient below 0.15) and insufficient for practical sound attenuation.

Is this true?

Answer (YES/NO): NO